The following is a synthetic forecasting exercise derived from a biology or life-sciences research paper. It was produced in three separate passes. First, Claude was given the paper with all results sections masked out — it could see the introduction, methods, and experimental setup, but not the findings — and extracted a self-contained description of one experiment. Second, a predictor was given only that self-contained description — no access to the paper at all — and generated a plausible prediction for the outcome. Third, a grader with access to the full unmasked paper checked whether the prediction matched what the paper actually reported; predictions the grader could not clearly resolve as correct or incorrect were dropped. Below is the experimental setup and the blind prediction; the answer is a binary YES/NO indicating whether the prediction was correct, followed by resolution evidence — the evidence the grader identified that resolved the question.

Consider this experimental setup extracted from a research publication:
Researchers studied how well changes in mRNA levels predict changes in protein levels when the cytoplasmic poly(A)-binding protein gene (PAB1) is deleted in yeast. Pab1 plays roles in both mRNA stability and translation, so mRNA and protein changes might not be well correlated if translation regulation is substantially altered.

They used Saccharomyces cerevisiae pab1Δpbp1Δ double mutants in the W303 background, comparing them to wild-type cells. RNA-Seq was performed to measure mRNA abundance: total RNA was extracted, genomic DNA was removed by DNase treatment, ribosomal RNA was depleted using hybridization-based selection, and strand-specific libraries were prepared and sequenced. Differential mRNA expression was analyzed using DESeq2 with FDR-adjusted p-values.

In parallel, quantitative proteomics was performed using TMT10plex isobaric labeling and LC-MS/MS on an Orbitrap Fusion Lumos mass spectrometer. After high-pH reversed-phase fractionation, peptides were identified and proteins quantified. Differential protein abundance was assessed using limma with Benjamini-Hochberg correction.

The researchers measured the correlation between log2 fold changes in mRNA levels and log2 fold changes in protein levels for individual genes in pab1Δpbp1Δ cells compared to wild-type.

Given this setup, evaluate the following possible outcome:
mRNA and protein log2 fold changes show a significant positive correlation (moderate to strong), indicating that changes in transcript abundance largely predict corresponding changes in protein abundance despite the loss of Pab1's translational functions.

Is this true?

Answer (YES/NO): YES